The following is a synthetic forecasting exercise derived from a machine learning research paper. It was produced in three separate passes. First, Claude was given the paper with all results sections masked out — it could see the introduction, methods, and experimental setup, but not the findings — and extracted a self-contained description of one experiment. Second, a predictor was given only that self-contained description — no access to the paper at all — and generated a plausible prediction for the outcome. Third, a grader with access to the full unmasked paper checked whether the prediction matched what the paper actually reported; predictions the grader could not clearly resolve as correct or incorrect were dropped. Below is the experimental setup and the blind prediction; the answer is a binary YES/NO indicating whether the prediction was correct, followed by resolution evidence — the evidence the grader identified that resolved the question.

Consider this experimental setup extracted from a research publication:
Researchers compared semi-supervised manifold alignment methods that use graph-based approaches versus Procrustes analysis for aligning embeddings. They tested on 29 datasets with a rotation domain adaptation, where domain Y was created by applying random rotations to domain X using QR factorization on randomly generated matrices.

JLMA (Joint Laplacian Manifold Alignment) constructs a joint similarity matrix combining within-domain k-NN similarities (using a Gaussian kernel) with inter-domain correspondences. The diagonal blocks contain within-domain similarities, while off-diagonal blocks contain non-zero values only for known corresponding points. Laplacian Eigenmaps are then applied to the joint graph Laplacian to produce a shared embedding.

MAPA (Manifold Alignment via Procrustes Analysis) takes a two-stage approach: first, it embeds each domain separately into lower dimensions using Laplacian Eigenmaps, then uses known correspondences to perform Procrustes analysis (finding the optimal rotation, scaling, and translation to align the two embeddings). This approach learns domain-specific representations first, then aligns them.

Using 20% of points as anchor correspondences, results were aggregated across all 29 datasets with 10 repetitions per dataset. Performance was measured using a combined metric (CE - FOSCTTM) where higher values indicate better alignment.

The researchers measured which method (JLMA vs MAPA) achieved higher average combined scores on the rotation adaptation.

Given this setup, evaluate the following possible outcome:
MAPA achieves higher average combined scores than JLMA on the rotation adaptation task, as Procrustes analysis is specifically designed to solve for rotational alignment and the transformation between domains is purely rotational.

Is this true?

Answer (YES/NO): YES